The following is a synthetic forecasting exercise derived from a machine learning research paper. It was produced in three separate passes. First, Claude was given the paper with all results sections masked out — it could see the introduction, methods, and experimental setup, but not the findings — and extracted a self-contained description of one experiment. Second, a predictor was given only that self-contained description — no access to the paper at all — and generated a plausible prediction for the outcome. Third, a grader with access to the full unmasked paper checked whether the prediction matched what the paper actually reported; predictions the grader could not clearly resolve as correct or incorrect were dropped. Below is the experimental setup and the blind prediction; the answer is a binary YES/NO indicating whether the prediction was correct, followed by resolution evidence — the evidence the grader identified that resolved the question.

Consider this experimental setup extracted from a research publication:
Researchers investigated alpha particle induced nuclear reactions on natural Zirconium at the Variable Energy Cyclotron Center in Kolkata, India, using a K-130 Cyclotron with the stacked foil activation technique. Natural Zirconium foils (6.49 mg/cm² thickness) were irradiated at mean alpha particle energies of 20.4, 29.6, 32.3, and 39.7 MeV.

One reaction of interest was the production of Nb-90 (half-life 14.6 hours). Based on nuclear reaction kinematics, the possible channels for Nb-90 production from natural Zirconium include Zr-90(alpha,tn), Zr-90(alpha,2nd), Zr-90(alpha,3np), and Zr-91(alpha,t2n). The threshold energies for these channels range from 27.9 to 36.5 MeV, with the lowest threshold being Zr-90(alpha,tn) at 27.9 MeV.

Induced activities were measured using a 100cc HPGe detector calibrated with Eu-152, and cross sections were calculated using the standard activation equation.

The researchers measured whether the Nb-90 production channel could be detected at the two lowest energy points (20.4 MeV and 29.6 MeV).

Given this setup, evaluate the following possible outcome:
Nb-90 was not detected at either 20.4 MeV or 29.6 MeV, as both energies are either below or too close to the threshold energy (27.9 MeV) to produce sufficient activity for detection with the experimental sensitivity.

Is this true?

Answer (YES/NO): YES